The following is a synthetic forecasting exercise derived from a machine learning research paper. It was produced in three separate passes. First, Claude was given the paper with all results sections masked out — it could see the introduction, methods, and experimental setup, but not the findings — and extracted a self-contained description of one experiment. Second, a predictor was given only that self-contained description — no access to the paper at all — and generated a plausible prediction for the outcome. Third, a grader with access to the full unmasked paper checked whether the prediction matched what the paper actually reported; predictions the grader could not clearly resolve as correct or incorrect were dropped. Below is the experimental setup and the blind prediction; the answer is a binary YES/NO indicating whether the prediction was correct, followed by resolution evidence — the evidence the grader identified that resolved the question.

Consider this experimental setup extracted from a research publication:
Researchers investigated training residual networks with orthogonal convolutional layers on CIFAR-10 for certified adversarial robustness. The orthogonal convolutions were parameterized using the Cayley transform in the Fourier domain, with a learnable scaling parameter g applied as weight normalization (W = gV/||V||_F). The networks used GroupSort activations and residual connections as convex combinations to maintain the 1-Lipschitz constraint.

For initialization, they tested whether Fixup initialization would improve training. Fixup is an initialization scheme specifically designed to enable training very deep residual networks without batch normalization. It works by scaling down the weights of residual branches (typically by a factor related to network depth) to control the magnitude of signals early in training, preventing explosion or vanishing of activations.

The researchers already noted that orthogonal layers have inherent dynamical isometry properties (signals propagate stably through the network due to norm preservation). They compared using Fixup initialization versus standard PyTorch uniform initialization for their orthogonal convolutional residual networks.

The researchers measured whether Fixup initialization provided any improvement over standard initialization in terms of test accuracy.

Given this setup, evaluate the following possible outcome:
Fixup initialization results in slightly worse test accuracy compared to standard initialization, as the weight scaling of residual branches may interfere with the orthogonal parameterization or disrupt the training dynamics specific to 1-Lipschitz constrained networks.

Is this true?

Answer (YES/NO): NO